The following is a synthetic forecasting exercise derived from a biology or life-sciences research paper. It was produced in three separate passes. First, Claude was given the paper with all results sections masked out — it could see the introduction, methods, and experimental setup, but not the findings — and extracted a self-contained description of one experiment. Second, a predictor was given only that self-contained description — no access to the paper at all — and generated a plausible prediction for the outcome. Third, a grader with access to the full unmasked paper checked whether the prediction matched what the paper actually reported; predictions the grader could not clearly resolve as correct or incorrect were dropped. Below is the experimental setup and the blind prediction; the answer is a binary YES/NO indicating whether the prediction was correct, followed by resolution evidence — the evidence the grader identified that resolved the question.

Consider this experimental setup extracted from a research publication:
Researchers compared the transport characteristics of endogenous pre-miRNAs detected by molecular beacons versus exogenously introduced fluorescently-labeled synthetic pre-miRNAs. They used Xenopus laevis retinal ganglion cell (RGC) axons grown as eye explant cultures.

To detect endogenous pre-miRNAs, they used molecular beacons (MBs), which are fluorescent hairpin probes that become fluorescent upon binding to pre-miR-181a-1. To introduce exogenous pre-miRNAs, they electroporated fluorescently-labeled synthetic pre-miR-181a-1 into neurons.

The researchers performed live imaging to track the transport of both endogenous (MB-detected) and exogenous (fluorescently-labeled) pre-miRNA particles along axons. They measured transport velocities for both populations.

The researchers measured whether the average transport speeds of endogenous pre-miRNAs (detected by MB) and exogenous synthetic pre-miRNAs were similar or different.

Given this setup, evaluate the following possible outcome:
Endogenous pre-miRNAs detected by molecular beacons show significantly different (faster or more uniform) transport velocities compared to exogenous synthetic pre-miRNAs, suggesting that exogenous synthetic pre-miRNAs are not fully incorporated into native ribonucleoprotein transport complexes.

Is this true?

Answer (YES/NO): NO